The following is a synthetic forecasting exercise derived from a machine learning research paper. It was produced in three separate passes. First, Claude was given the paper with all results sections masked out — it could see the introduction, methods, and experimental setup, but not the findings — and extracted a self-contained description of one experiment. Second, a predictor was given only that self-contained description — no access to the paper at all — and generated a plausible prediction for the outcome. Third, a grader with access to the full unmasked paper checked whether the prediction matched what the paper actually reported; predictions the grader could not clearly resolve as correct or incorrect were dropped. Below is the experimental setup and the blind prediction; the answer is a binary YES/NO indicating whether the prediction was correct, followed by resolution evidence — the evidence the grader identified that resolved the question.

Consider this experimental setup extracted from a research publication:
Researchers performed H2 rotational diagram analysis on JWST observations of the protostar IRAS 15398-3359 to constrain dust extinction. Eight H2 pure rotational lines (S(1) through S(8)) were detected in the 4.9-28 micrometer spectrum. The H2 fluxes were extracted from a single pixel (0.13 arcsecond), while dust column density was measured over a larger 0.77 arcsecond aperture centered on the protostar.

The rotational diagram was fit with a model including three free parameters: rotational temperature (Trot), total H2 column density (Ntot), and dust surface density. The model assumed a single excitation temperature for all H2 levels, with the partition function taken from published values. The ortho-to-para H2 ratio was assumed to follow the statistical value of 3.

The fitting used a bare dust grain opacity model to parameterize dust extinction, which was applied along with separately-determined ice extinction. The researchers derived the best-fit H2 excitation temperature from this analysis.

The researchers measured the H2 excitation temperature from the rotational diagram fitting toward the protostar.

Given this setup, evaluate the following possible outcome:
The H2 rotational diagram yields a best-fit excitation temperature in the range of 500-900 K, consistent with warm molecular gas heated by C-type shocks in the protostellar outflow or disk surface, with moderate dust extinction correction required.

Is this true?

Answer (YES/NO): NO